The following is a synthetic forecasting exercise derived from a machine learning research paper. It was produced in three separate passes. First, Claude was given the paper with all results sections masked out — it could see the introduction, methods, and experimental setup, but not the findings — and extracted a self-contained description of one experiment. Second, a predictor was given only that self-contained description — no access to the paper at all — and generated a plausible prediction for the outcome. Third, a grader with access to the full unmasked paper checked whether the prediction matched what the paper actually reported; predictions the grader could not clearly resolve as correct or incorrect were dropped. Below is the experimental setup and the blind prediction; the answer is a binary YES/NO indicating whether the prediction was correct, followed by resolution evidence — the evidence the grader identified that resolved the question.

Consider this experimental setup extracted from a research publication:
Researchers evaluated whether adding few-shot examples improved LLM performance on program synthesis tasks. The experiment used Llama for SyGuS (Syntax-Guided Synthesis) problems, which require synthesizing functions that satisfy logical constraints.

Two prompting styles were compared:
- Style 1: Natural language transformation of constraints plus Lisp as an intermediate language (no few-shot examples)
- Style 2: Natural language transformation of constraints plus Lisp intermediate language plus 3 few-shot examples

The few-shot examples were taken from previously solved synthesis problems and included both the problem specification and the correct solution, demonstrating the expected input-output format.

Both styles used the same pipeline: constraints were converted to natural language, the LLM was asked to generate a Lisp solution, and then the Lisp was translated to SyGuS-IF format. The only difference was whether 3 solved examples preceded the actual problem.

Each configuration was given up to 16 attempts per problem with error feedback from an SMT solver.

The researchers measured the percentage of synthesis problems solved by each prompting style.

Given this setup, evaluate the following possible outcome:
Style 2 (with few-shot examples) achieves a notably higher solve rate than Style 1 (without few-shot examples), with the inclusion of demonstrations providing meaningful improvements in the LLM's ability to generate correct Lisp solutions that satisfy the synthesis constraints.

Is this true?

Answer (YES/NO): NO